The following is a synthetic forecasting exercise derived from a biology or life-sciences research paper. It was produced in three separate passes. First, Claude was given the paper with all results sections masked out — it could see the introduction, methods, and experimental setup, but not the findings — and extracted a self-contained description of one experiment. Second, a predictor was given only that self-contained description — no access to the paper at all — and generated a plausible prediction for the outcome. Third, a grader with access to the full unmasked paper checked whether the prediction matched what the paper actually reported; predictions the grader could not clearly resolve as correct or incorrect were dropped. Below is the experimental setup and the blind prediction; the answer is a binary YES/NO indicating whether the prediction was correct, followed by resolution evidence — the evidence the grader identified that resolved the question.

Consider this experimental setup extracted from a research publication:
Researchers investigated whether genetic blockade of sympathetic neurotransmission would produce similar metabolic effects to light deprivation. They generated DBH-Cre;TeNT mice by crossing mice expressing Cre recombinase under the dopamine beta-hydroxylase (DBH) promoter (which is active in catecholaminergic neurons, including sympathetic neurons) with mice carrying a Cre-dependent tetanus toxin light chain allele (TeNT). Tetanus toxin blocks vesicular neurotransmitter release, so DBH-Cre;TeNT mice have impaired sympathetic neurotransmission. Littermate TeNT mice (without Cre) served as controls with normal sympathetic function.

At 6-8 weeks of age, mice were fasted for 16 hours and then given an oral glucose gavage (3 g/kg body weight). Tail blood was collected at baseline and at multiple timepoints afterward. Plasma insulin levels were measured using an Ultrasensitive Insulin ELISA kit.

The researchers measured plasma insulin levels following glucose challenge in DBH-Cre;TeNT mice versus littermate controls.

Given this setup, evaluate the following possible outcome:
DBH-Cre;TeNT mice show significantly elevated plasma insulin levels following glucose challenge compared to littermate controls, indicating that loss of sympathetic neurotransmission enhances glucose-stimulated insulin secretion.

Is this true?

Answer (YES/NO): YES